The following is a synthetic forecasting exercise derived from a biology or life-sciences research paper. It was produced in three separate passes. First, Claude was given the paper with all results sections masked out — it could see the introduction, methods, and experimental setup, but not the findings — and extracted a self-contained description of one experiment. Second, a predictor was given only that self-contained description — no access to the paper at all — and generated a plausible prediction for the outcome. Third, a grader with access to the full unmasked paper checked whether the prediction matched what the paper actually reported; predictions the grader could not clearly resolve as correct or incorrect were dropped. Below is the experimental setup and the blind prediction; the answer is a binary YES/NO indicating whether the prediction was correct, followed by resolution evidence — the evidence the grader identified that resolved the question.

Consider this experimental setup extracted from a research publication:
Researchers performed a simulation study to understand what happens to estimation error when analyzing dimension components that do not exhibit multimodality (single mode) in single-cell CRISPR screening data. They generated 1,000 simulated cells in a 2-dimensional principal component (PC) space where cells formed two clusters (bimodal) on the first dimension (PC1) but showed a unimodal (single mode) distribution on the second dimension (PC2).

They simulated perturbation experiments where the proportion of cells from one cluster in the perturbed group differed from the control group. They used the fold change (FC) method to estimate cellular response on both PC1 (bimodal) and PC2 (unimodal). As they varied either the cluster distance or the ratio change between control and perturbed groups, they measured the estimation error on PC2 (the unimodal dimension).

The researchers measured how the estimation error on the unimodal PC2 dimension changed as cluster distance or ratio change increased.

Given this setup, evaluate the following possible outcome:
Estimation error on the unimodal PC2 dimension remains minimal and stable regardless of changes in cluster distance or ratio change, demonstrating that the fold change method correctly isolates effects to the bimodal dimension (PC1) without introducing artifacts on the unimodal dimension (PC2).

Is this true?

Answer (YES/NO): YES